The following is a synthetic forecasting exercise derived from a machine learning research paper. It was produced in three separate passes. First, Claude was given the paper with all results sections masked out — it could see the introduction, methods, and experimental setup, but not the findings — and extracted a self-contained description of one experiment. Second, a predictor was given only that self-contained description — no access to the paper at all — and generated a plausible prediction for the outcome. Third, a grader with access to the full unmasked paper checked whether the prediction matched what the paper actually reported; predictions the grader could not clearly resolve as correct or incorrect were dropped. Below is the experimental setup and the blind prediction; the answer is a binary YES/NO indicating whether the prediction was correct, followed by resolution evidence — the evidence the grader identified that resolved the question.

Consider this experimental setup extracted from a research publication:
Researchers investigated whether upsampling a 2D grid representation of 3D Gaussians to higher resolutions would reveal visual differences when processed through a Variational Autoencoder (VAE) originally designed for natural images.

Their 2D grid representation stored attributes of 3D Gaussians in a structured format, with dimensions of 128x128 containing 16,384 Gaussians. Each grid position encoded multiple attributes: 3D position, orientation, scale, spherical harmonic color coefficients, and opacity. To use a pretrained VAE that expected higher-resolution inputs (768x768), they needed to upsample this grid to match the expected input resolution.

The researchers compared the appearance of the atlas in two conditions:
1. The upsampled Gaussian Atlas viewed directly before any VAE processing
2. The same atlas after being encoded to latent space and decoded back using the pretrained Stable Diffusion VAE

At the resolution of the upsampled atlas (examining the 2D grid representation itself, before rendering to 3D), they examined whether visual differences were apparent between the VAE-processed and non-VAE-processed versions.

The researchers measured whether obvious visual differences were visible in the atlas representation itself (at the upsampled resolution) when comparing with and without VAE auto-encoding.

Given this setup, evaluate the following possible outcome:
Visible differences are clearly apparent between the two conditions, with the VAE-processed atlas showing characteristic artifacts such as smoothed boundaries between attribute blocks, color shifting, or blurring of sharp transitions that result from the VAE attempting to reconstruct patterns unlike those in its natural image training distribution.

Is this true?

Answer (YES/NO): NO